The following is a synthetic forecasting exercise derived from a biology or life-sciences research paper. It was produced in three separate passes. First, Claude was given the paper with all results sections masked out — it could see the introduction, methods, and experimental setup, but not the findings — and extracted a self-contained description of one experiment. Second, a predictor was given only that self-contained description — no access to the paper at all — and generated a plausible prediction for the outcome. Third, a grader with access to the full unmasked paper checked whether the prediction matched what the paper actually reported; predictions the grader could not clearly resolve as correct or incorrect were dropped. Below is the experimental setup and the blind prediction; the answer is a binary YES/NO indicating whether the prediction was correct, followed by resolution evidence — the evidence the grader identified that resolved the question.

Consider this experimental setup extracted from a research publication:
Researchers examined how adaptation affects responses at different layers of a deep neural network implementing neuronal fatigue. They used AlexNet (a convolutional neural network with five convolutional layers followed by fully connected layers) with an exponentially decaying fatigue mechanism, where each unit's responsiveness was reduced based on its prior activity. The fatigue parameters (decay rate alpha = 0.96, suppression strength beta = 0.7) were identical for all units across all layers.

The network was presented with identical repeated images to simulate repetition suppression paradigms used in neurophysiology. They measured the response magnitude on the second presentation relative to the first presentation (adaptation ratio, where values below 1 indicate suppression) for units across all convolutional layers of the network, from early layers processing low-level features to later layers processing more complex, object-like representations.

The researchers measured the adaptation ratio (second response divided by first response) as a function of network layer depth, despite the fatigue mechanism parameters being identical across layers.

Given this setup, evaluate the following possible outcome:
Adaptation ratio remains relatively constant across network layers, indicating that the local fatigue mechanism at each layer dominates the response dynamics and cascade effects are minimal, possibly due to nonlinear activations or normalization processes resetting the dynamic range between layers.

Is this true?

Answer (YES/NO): NO